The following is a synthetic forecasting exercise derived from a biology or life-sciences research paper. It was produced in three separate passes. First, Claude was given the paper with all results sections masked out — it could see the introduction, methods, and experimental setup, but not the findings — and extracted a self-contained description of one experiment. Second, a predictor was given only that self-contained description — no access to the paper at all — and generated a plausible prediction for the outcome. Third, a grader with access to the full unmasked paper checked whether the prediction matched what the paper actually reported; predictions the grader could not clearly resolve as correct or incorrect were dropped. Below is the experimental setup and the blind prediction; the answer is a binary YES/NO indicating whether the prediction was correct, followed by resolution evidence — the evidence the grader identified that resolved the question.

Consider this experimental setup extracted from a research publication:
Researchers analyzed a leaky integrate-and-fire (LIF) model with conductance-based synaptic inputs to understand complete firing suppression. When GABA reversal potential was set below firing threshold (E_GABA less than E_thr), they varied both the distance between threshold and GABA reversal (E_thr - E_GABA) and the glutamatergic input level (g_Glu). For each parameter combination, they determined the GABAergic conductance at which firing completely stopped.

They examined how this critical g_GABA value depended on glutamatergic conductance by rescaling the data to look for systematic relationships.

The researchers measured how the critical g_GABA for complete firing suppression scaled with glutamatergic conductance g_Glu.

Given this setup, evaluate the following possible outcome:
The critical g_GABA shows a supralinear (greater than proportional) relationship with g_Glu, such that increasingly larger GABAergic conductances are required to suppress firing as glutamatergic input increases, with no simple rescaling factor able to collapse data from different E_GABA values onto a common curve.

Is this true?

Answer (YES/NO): NO